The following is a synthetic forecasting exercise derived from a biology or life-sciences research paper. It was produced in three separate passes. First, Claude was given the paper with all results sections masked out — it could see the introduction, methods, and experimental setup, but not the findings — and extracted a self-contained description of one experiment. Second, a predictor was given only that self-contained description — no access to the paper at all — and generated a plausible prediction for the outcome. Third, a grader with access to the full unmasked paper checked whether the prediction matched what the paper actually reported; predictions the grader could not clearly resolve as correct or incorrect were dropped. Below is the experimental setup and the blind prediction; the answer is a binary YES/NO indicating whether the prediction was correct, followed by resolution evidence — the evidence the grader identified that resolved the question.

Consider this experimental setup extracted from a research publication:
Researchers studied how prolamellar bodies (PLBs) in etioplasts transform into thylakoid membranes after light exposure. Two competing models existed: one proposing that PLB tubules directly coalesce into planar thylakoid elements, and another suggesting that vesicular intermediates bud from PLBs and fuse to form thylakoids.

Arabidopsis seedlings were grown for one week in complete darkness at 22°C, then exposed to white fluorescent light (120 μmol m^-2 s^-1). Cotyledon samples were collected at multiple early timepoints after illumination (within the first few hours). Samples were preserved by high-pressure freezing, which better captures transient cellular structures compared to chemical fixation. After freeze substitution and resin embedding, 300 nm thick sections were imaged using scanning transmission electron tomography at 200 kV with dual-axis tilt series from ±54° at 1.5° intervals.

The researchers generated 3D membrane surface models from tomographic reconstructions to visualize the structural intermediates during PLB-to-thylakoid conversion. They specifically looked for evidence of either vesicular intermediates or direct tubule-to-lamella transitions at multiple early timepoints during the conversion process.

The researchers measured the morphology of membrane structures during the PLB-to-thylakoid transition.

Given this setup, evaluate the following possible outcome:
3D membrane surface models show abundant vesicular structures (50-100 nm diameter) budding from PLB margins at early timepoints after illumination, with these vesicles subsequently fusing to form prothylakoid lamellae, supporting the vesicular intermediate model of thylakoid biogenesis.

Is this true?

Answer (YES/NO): NO